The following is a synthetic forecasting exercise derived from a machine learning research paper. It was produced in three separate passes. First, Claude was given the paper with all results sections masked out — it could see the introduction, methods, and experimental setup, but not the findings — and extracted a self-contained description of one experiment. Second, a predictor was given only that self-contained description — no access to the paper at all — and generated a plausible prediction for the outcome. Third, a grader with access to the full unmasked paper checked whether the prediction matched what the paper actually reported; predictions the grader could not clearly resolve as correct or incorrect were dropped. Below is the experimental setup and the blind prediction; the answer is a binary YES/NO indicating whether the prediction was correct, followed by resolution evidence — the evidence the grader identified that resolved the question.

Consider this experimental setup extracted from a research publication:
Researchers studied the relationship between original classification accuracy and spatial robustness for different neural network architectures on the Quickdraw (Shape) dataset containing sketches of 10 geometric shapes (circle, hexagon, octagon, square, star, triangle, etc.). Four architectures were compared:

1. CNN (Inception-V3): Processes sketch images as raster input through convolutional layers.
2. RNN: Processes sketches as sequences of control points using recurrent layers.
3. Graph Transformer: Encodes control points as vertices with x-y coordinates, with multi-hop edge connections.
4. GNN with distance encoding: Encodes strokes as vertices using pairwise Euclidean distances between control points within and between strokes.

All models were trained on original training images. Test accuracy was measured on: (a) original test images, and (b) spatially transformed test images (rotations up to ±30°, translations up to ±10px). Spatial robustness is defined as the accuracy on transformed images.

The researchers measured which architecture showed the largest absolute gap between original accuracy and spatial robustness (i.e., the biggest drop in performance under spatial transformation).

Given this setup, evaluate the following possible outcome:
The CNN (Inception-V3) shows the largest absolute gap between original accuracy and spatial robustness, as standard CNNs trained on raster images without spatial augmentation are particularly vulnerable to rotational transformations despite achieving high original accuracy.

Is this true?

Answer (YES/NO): NO